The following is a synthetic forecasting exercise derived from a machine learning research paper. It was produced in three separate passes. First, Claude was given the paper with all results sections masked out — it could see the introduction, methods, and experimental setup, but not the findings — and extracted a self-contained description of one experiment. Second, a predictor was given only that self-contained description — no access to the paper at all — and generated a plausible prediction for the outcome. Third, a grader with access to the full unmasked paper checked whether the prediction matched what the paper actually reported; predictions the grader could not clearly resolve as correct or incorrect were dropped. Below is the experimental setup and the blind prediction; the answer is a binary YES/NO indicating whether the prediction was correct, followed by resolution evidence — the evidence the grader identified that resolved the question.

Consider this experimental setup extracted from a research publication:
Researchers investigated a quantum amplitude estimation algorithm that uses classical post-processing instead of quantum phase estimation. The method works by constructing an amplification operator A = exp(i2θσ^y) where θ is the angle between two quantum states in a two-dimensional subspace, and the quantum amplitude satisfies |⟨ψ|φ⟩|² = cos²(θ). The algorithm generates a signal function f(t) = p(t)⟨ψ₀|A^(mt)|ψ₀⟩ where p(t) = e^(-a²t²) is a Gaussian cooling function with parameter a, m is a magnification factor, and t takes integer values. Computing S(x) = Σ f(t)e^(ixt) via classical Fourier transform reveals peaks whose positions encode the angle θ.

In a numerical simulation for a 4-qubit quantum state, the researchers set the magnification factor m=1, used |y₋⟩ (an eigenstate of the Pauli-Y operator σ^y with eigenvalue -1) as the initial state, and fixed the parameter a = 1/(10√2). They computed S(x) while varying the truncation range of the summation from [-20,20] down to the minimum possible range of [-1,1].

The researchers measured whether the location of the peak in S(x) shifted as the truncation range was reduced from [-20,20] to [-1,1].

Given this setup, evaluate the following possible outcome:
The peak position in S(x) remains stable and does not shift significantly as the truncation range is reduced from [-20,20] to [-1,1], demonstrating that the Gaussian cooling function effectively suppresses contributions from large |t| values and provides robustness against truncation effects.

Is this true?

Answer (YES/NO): YES